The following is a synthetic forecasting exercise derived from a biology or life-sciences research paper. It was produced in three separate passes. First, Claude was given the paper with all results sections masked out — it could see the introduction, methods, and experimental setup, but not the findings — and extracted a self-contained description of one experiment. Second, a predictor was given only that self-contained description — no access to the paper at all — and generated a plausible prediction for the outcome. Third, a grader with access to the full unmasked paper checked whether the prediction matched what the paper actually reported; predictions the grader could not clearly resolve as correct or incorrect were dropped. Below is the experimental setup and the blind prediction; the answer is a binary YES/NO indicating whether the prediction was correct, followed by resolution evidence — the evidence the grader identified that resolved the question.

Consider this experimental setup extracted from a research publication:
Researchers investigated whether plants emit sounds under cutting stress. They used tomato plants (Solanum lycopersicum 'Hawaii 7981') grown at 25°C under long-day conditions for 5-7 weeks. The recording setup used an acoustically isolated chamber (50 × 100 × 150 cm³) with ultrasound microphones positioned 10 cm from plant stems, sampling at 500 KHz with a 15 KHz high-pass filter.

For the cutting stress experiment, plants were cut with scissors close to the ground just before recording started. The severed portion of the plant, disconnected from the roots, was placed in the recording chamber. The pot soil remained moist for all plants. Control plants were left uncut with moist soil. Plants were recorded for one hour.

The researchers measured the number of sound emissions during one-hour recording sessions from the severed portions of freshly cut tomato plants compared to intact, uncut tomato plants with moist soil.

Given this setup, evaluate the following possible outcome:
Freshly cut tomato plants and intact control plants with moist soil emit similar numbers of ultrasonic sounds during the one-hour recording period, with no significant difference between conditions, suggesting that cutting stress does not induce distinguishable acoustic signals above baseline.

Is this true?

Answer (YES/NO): NO